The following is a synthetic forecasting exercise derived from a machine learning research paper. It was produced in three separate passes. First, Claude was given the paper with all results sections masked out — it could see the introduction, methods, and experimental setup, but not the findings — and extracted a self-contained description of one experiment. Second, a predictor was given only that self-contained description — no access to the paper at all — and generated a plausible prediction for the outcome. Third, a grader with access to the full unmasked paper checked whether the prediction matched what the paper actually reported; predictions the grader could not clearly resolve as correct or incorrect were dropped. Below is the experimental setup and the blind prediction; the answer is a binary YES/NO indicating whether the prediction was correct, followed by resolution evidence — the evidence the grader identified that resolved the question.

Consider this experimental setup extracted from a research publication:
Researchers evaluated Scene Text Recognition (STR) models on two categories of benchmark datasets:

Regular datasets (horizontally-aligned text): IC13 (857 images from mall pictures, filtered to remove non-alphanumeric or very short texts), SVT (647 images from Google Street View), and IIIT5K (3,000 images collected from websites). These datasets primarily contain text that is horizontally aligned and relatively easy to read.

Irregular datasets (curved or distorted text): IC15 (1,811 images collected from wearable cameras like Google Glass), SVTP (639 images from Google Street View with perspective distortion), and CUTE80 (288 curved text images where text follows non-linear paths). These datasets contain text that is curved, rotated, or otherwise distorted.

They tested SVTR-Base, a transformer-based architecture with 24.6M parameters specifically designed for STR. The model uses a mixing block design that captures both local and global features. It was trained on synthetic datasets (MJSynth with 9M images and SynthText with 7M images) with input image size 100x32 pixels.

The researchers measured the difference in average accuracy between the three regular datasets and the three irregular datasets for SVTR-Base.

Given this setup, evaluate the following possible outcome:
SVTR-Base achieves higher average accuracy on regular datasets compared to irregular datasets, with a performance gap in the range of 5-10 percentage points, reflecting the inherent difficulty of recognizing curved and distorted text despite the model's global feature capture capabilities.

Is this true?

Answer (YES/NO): YES